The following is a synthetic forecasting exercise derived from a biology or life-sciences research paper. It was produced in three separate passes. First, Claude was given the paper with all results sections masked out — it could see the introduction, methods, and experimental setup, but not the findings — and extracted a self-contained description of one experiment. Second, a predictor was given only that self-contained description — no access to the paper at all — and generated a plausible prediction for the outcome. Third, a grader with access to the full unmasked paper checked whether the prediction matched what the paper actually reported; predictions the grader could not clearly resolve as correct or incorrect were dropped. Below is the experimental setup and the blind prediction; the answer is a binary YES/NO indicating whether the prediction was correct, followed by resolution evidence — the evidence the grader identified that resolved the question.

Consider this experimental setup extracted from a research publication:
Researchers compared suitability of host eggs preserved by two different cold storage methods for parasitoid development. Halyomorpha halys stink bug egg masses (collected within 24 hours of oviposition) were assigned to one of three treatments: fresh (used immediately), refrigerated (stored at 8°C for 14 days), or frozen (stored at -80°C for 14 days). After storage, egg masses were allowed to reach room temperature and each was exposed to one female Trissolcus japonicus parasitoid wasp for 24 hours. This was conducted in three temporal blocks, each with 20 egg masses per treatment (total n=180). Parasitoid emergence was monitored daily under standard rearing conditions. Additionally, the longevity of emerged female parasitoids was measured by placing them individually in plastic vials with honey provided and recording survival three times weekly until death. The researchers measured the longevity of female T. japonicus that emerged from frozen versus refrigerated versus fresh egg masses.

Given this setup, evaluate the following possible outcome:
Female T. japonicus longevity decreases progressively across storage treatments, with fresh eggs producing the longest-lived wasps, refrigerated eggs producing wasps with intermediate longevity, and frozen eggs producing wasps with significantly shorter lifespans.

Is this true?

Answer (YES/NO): NO